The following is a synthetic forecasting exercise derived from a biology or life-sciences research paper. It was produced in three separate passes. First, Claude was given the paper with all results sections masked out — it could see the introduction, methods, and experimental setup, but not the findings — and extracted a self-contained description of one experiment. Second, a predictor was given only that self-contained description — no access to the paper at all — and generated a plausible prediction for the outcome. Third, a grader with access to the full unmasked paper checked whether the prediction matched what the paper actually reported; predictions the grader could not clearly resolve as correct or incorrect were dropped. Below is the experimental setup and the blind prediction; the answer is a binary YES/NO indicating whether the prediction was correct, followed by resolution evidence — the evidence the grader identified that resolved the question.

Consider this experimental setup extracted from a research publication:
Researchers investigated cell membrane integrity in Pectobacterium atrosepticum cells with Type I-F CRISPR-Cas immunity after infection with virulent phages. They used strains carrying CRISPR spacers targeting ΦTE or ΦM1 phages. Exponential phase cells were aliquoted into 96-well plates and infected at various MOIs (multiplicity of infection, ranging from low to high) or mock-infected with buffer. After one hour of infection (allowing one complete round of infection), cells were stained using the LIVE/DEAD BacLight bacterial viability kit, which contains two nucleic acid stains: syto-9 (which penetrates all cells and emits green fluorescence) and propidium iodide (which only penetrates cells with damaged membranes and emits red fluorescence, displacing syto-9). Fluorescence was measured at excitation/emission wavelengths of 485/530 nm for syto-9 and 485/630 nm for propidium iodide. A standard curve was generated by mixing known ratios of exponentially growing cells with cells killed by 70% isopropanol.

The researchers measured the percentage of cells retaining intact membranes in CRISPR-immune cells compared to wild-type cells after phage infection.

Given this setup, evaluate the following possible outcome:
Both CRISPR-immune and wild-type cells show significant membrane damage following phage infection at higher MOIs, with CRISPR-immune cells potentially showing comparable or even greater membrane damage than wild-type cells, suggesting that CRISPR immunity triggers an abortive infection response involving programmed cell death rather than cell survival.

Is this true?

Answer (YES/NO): NO